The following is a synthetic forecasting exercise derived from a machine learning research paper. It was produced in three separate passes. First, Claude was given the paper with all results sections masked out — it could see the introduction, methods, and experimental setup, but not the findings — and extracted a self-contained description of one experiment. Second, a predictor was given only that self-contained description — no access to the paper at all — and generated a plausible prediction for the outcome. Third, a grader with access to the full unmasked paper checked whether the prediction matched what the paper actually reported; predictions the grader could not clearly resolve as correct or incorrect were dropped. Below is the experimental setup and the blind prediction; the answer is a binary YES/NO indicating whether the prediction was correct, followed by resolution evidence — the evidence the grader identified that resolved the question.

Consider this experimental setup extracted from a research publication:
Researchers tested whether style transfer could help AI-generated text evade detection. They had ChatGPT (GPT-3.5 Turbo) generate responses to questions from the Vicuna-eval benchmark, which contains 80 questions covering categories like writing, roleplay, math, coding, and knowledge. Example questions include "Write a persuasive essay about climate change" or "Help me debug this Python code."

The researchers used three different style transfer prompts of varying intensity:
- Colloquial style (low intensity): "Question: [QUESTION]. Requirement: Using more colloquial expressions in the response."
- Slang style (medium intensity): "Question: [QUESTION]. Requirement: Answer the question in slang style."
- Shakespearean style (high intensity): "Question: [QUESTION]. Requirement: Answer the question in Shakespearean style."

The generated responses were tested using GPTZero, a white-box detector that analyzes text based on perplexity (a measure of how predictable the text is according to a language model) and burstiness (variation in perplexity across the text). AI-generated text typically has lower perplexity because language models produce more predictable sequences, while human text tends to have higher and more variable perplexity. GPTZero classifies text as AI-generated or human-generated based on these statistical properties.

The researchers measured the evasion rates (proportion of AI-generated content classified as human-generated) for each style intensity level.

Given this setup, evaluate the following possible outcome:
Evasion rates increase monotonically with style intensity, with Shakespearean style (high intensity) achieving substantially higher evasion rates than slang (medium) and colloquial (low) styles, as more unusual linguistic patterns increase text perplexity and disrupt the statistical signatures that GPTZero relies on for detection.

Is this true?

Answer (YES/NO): YES